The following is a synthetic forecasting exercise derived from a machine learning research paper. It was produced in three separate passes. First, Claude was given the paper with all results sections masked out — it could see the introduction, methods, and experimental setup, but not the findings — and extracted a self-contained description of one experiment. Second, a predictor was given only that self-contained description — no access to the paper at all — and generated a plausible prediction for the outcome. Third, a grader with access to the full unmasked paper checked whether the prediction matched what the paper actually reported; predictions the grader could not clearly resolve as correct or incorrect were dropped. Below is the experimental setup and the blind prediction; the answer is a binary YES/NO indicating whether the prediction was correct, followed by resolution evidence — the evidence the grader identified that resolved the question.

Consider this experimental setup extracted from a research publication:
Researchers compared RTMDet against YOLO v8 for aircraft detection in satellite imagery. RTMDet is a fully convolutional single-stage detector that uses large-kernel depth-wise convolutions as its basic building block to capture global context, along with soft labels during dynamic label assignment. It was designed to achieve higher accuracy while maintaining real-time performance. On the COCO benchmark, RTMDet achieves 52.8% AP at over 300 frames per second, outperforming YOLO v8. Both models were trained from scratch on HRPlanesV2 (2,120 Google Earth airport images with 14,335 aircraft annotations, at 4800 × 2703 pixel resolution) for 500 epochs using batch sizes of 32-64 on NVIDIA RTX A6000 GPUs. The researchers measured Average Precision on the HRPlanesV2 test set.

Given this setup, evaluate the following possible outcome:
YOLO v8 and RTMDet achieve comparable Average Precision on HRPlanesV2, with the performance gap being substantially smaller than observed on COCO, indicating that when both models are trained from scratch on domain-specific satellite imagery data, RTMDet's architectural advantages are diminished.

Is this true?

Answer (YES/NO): YES